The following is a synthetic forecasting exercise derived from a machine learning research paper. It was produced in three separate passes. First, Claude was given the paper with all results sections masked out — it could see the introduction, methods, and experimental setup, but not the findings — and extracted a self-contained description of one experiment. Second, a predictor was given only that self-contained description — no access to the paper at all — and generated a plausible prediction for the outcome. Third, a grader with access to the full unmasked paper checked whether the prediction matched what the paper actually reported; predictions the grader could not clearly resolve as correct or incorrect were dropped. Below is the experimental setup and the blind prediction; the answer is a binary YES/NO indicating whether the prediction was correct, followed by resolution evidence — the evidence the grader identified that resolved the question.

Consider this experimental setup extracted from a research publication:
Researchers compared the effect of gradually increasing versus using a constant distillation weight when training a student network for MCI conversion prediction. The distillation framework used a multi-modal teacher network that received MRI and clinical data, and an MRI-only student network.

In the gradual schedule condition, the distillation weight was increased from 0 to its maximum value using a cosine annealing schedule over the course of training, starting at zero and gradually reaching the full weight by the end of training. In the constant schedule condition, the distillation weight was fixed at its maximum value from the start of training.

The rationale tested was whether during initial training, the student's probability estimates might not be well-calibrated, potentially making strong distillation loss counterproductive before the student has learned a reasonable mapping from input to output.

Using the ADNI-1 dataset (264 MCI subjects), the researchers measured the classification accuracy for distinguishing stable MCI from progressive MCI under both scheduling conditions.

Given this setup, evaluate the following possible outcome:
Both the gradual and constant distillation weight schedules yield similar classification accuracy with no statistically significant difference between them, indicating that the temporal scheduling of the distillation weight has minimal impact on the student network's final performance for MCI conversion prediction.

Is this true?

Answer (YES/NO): NO